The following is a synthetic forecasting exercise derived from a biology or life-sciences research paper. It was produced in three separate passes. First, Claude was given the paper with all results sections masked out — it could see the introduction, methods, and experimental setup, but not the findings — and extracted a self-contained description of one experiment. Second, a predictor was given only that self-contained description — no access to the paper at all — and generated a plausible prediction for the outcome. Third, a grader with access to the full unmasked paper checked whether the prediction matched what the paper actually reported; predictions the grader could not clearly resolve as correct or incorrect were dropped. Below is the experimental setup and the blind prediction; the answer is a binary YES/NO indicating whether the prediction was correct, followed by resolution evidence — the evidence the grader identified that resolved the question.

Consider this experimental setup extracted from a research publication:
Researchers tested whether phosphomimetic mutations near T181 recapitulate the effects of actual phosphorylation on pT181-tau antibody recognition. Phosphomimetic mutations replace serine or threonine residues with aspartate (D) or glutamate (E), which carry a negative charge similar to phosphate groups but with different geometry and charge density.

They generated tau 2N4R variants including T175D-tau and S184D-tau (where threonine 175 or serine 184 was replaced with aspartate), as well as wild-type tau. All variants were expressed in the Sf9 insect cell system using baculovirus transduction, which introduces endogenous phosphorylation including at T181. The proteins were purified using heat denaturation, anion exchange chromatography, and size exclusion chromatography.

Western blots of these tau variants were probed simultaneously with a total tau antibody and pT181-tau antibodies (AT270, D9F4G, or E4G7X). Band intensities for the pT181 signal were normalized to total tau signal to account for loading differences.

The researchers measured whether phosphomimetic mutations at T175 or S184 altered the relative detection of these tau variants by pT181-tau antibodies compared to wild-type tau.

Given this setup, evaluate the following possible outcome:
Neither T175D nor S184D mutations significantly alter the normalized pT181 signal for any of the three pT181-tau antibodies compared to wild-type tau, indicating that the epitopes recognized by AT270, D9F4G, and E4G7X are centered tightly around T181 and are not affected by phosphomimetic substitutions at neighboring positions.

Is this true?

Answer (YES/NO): NO